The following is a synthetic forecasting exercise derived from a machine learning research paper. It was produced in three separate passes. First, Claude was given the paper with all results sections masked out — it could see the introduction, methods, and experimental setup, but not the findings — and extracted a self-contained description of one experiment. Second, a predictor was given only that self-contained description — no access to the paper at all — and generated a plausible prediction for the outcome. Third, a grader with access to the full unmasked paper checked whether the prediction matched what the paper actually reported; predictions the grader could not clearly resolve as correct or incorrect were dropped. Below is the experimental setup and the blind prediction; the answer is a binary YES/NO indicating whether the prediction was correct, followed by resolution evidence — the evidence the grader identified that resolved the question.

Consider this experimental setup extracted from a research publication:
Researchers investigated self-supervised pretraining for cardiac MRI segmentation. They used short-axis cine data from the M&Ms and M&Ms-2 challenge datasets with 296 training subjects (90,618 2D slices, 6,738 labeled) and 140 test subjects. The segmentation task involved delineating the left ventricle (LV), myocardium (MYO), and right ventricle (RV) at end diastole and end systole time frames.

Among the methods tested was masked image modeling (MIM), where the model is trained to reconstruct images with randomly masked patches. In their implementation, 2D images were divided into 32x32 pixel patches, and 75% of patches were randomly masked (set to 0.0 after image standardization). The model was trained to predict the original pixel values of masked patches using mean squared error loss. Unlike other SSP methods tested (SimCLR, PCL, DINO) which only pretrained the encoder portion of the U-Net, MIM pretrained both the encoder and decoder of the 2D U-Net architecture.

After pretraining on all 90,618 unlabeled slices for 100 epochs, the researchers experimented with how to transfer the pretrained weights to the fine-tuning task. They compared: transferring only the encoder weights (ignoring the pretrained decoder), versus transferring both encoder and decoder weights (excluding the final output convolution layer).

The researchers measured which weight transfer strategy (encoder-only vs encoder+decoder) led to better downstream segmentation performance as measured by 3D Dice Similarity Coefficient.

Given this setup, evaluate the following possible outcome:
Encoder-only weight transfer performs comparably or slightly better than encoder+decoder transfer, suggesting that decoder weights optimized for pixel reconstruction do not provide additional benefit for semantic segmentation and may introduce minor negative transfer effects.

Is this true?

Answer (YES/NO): NO